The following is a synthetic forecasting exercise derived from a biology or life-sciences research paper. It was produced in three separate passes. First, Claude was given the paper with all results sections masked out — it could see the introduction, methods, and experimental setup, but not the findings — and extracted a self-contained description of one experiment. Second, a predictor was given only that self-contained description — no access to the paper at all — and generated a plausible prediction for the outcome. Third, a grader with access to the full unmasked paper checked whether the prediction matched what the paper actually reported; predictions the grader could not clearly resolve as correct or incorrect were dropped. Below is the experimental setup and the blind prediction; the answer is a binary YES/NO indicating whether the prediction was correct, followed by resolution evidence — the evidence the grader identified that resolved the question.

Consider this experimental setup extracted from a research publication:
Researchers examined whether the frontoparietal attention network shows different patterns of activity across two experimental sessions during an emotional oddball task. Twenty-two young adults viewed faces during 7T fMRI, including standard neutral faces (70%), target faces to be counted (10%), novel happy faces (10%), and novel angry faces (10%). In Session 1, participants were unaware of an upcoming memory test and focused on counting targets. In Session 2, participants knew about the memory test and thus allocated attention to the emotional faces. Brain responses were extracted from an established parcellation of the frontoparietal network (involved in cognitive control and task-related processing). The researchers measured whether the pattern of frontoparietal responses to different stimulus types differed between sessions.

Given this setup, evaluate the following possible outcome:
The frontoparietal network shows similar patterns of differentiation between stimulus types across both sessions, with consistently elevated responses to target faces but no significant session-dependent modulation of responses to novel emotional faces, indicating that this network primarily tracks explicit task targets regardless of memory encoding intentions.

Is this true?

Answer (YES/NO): NO